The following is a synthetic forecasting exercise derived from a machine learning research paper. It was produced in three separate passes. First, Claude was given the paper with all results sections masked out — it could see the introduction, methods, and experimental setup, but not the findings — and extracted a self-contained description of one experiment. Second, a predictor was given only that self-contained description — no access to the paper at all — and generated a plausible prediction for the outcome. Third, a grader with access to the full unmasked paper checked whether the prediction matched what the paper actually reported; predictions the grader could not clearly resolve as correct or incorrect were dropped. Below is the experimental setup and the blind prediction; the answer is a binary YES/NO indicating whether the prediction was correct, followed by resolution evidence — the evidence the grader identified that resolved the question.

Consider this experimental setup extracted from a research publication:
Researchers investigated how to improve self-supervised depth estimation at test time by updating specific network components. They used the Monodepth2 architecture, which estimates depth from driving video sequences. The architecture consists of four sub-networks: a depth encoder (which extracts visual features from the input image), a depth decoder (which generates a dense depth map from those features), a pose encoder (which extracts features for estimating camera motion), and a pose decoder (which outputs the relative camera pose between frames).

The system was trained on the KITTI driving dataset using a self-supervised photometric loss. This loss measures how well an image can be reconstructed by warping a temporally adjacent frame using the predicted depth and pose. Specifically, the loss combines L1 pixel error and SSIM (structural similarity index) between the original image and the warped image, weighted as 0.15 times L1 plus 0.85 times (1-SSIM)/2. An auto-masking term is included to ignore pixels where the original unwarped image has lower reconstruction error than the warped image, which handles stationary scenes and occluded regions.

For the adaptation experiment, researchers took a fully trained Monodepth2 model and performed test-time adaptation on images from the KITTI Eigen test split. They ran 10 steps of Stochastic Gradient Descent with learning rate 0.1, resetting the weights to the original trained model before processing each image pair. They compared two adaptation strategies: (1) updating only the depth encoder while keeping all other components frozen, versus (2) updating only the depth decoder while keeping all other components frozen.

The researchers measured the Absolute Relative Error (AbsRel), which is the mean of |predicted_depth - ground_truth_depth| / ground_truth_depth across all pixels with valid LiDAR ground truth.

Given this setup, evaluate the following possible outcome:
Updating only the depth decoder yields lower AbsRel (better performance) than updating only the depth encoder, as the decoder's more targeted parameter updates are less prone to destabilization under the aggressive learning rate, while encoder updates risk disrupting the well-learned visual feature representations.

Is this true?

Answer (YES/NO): NO